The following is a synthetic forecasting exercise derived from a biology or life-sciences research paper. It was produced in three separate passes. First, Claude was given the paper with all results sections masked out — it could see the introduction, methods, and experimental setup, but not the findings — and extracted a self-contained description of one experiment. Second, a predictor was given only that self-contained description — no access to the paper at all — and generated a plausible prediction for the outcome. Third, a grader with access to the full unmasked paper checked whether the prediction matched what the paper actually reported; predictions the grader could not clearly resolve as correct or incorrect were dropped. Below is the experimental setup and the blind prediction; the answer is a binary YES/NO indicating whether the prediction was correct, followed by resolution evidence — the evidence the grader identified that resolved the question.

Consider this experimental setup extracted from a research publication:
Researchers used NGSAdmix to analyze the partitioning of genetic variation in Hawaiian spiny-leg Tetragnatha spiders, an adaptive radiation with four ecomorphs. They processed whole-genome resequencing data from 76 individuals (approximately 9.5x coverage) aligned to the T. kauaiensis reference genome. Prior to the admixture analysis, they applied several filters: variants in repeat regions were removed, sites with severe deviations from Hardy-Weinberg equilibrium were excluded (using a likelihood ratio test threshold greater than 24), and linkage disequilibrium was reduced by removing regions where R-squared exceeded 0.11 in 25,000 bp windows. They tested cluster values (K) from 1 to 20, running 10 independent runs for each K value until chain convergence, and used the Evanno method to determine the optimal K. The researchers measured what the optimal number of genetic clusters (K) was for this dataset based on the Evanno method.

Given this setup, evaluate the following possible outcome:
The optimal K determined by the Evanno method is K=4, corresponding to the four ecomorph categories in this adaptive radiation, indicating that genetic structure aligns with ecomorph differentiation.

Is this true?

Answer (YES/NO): NO